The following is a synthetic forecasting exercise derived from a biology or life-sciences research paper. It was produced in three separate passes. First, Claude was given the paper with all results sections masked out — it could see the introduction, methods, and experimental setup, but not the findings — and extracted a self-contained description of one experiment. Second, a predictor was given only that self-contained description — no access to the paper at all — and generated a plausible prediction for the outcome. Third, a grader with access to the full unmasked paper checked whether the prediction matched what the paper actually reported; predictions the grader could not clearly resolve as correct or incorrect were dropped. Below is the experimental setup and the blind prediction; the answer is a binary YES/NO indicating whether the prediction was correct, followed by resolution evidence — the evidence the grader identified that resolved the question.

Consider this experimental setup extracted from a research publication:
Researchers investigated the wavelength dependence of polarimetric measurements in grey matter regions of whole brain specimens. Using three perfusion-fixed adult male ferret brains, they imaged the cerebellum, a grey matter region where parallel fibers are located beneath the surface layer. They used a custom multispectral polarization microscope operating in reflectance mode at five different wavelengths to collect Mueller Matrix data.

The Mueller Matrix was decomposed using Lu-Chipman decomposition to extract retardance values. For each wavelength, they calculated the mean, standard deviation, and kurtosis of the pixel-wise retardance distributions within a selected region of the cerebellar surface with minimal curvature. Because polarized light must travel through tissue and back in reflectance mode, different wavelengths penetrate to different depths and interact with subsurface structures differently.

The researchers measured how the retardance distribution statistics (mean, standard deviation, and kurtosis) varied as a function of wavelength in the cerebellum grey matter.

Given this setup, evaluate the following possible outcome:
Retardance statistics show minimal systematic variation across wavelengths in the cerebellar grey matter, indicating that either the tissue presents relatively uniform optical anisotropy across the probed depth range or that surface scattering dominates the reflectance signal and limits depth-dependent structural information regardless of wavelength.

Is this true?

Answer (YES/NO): NO